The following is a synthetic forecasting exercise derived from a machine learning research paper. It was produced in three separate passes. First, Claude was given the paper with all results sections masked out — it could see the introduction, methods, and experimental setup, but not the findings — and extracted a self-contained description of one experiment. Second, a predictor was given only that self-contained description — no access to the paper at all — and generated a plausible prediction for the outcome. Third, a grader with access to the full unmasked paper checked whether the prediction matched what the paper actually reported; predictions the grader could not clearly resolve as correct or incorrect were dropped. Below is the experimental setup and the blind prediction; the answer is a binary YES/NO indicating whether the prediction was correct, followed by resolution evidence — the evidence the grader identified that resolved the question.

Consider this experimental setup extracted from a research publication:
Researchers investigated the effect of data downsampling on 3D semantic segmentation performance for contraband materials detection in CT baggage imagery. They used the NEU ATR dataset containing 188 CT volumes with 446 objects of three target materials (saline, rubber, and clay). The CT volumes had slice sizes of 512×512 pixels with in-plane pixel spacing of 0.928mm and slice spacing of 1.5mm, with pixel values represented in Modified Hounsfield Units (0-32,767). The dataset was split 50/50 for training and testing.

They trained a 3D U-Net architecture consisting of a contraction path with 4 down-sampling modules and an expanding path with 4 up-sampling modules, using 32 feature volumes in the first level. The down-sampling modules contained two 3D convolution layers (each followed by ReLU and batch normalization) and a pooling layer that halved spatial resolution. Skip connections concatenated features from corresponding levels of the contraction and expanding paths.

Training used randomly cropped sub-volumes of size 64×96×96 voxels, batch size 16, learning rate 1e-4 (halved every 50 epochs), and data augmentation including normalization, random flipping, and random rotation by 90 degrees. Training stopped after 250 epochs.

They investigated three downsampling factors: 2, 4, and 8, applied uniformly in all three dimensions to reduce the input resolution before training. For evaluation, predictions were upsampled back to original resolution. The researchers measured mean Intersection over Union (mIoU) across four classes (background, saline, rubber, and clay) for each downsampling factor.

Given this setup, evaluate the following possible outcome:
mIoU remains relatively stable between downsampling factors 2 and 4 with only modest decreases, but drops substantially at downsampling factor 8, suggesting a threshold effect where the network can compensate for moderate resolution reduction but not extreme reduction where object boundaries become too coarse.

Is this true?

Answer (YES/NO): YES